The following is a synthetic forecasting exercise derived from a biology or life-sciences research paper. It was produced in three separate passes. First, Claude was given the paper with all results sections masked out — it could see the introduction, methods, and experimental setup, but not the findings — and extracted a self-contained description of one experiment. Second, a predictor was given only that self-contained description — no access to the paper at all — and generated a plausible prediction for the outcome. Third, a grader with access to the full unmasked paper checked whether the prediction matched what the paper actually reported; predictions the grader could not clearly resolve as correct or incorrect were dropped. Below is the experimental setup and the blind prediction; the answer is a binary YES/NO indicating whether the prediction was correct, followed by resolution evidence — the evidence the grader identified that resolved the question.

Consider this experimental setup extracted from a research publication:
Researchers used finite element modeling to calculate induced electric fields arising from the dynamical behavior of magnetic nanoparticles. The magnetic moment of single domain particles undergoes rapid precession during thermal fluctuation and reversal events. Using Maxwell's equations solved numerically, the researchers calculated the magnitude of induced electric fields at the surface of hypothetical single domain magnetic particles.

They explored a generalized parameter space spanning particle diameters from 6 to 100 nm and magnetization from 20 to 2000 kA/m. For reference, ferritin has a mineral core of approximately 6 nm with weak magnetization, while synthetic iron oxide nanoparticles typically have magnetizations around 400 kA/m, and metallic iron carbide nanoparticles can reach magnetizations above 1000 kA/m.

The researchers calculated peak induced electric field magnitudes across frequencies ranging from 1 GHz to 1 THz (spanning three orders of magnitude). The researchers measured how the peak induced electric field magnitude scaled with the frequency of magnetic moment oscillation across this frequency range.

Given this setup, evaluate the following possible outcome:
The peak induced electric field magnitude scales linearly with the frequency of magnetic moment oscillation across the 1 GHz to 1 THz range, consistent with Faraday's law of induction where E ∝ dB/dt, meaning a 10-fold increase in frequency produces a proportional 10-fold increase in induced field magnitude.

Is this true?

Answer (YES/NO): YES